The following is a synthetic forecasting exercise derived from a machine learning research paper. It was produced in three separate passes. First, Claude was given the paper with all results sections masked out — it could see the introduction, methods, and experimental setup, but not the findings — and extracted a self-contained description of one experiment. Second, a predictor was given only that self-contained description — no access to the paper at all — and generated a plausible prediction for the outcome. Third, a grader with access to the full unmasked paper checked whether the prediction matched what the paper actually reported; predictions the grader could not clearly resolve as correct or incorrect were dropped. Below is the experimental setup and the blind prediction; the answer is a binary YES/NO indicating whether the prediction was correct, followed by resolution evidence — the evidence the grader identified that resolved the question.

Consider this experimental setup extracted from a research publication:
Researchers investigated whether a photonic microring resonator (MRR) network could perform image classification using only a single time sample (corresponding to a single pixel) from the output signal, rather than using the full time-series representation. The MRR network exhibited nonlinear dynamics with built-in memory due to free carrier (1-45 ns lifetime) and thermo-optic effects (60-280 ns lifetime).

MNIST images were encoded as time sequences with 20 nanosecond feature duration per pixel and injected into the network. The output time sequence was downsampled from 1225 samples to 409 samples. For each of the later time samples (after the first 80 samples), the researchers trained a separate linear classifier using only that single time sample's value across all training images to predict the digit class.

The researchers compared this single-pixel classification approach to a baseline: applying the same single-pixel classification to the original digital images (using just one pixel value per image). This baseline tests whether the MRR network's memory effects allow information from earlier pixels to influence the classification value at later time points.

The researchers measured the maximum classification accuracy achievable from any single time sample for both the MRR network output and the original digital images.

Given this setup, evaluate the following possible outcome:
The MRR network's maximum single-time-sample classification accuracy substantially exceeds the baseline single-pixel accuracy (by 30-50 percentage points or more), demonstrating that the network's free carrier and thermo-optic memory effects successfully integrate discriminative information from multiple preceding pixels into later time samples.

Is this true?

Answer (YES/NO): YES